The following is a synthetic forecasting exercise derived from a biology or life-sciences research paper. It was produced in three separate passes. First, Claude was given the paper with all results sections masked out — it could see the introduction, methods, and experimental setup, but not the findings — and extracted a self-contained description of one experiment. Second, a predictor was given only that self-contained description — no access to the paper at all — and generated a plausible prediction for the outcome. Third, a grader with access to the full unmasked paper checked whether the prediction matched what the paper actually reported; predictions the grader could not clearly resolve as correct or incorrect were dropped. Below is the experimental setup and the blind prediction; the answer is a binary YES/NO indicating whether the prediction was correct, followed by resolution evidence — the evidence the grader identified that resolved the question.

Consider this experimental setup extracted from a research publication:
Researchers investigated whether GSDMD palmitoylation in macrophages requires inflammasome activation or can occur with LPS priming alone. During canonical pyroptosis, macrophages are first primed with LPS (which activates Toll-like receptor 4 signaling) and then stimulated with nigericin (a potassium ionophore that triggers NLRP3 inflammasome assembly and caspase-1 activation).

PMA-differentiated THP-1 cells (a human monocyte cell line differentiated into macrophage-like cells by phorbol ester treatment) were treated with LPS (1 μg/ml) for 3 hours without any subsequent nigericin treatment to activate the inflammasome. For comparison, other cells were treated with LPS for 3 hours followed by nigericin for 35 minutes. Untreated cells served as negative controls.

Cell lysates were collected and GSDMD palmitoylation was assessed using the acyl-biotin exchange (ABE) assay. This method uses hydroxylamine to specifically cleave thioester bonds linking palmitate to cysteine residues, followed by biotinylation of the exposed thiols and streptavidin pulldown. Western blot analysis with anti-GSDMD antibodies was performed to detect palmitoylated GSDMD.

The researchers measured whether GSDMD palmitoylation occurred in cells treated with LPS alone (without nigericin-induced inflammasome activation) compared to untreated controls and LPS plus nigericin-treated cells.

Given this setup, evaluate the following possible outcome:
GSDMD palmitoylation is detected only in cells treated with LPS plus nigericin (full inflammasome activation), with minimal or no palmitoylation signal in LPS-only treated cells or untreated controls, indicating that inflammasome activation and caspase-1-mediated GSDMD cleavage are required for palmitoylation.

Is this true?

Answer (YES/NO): NO